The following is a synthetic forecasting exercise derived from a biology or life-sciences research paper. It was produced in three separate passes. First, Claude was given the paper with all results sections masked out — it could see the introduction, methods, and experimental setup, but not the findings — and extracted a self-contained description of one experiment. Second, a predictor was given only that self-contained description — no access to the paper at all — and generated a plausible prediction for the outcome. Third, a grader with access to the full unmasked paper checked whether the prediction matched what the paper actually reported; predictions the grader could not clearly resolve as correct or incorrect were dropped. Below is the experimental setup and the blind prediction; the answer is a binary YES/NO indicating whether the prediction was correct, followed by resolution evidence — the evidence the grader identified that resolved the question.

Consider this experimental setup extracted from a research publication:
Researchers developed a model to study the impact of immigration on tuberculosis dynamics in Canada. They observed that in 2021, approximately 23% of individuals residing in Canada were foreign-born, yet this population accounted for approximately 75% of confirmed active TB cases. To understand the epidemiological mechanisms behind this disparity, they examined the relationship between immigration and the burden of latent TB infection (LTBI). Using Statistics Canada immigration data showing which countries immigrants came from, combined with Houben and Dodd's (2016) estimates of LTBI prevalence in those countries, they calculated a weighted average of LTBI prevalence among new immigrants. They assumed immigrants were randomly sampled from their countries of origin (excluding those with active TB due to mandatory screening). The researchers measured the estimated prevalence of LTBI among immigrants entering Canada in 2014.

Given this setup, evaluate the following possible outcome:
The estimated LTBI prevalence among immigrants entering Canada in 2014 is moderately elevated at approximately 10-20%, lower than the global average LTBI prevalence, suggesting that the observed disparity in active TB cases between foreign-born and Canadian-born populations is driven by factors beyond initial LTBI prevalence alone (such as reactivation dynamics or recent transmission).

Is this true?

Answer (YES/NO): NO